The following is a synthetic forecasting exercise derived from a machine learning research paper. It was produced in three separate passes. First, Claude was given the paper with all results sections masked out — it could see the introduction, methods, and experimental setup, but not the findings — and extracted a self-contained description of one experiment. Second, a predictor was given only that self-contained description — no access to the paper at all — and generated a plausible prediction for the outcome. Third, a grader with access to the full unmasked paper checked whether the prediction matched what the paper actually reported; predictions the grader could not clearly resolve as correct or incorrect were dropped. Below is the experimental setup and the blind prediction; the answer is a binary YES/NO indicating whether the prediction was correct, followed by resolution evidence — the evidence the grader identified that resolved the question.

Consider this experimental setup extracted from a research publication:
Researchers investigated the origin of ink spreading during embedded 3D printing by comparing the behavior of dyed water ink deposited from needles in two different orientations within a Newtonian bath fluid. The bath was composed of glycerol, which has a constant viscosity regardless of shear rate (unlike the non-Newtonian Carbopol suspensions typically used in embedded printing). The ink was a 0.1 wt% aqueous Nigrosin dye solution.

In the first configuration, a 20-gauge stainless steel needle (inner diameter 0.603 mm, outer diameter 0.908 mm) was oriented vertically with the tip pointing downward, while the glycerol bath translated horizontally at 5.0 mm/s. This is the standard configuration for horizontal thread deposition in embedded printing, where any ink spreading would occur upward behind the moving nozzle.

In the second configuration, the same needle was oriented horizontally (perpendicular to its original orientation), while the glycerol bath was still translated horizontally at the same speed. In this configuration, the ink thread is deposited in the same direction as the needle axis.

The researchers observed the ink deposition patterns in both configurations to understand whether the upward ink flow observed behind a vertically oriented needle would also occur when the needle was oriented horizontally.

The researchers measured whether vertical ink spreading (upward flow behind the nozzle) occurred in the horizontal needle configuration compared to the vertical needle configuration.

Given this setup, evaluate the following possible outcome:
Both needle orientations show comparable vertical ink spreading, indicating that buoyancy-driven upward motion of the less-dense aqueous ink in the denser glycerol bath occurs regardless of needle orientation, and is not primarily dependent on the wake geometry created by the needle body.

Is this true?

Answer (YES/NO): NO